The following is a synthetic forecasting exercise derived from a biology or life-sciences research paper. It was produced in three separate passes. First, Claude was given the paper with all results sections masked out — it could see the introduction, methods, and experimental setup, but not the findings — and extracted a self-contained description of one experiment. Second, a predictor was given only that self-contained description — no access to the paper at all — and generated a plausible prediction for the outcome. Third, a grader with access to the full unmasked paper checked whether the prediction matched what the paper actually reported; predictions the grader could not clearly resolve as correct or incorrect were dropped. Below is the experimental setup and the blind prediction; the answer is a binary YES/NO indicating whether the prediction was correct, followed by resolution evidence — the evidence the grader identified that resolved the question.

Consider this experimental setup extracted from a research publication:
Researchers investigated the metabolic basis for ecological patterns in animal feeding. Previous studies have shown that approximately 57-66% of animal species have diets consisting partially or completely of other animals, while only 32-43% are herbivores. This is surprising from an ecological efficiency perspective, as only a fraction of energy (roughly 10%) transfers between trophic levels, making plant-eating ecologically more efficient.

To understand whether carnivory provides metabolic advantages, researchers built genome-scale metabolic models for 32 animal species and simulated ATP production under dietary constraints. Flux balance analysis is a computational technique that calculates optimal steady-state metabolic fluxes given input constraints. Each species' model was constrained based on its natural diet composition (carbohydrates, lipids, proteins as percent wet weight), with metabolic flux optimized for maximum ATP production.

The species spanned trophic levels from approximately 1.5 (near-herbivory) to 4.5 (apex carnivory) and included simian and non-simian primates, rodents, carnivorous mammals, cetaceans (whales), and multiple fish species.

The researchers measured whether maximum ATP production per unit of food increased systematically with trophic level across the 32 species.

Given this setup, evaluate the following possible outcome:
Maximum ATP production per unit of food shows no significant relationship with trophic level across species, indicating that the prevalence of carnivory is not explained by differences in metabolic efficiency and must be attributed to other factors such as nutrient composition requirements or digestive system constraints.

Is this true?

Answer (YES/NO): NO